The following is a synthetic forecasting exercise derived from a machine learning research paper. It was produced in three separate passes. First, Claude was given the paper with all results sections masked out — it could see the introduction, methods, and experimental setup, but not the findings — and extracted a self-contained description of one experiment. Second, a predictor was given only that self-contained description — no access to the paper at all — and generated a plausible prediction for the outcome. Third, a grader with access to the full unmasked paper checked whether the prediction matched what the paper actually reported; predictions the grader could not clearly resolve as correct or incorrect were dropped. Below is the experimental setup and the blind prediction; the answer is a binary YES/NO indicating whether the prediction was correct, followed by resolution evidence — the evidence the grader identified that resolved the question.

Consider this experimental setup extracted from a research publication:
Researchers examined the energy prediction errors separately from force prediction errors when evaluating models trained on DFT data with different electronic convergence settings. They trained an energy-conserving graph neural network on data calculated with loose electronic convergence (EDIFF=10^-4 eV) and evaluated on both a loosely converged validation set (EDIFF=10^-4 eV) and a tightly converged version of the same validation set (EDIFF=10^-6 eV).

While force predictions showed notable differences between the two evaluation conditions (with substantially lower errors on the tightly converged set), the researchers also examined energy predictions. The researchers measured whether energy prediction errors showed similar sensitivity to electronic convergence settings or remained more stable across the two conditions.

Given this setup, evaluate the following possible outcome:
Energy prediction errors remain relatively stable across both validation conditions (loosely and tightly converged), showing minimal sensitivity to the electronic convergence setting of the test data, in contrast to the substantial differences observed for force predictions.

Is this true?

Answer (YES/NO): YES